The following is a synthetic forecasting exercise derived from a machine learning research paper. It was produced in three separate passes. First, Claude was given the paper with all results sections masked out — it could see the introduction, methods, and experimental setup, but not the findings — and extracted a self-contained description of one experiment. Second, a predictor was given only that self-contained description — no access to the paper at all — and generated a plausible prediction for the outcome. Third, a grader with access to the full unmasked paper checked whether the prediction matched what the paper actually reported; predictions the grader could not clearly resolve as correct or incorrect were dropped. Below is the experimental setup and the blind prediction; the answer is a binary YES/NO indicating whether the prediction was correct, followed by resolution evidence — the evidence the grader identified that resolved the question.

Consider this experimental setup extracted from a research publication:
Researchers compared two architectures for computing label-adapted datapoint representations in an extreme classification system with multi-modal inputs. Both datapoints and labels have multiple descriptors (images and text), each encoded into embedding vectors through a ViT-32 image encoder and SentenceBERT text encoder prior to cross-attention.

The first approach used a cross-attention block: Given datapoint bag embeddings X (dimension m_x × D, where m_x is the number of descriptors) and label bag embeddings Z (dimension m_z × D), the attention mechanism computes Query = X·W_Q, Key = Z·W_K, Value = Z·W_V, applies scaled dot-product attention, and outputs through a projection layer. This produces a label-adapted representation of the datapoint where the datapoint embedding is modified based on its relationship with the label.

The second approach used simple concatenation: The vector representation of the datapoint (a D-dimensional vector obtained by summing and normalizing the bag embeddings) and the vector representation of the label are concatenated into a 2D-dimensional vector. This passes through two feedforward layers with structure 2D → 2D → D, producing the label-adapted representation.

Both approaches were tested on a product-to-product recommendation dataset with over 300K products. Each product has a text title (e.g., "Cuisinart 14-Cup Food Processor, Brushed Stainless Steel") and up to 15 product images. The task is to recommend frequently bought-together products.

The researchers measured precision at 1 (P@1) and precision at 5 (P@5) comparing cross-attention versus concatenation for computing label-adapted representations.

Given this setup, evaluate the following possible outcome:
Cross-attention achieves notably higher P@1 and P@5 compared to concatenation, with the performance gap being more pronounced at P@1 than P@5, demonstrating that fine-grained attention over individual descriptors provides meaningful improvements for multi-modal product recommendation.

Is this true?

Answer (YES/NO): YES